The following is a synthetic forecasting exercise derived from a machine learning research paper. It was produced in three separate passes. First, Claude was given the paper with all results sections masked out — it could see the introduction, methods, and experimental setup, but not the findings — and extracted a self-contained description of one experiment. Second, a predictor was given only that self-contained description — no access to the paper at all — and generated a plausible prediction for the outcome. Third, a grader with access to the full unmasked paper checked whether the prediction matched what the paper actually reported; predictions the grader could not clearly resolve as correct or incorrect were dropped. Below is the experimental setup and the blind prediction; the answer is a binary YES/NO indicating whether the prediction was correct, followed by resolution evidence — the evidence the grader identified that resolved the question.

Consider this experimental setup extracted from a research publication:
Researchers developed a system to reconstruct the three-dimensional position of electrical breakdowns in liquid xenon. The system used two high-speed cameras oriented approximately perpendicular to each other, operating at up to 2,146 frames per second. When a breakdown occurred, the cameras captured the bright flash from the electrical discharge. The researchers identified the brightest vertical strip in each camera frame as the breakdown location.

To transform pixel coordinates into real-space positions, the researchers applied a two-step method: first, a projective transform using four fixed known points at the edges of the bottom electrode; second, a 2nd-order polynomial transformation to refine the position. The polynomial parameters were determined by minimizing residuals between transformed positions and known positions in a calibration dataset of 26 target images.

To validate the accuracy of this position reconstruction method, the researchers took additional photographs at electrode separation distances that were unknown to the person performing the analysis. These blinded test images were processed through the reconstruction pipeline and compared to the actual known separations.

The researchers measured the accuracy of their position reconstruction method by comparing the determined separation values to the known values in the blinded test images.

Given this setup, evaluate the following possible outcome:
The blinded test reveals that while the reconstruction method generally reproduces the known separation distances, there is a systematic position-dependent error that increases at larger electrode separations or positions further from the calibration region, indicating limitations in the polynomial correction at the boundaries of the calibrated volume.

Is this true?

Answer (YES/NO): NO